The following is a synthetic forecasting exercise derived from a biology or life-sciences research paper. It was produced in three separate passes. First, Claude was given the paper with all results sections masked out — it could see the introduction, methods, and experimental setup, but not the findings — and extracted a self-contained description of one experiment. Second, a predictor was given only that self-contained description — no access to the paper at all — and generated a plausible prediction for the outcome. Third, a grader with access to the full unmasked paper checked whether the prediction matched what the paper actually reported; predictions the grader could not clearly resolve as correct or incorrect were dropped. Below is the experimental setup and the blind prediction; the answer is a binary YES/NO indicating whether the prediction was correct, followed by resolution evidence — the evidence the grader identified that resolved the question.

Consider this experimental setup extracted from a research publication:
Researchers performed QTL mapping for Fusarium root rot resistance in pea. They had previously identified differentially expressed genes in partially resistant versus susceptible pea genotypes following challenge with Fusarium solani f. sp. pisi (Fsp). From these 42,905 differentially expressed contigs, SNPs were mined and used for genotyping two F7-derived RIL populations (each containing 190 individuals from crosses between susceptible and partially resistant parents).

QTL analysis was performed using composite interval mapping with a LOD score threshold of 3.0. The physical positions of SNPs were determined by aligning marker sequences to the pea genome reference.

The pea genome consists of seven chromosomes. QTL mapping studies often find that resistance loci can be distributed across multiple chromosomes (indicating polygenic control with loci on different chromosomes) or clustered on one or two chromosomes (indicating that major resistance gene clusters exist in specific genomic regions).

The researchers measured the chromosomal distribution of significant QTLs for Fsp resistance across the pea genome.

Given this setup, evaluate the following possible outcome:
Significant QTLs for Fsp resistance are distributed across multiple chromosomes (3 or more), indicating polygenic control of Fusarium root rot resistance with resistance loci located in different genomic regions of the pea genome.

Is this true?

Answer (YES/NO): YES